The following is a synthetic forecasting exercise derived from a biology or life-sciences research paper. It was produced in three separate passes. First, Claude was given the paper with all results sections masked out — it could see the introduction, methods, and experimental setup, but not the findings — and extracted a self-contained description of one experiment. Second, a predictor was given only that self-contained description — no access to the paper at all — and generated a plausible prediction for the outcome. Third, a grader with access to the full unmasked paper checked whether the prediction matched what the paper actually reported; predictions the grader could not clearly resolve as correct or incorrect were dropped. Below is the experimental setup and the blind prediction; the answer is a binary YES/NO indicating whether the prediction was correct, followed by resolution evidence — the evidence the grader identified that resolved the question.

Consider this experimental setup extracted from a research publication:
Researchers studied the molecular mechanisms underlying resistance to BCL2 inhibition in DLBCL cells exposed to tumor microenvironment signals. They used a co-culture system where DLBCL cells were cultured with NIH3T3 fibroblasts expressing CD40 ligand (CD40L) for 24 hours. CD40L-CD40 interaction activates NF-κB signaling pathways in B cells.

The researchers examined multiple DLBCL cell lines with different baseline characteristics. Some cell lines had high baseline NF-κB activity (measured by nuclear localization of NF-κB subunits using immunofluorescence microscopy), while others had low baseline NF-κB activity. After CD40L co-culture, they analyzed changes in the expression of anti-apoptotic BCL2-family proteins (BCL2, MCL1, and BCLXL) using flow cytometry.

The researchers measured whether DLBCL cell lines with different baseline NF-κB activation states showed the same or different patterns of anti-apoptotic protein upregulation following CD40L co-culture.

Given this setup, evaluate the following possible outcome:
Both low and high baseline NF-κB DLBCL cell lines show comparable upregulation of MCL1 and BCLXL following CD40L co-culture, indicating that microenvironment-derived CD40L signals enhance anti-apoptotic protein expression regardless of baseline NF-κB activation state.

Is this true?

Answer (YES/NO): NO